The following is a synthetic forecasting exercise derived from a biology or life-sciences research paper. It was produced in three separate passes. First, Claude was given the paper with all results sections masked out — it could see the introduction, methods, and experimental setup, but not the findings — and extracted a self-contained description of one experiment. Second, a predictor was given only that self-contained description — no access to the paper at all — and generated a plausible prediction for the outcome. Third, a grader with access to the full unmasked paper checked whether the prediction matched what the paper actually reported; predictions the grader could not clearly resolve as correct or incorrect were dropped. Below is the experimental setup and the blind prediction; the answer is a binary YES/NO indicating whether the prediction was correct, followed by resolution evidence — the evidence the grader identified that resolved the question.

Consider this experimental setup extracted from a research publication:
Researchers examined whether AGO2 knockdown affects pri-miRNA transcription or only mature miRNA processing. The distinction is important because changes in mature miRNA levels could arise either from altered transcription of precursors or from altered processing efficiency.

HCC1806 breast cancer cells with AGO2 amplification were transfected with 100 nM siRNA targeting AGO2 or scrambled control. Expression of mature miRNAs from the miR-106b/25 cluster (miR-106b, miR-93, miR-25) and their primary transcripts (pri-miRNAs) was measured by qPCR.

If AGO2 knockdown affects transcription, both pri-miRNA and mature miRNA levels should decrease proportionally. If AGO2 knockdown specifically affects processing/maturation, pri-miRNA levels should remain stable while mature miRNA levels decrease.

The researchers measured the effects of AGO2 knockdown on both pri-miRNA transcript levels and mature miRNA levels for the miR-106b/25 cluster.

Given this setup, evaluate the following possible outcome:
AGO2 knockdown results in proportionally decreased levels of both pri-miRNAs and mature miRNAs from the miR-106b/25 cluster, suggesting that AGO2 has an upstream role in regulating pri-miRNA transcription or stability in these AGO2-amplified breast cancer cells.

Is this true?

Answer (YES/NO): NO